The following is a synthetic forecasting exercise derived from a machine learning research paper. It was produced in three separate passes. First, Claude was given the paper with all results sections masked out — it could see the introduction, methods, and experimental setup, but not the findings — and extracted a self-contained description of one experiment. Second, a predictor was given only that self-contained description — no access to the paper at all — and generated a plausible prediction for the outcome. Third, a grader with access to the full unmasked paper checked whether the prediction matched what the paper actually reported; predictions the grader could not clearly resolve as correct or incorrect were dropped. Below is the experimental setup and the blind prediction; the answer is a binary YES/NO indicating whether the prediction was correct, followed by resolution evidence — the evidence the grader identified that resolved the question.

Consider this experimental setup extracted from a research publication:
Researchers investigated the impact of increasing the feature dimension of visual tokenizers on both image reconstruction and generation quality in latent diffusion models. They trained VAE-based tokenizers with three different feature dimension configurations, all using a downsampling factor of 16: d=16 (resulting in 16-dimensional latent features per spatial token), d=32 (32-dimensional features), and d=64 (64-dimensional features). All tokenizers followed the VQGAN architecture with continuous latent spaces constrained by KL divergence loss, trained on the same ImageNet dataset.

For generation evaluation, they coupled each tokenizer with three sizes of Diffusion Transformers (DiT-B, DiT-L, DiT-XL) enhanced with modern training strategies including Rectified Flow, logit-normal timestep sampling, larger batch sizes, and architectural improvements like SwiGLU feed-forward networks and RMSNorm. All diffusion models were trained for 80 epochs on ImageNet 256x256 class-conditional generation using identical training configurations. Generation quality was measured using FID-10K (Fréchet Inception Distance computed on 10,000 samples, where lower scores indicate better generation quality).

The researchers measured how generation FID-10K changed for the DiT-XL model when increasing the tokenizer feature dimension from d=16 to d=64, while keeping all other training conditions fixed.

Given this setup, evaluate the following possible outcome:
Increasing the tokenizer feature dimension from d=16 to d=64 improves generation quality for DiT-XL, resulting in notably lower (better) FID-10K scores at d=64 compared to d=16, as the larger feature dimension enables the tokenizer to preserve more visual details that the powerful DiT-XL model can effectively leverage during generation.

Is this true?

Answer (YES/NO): NO